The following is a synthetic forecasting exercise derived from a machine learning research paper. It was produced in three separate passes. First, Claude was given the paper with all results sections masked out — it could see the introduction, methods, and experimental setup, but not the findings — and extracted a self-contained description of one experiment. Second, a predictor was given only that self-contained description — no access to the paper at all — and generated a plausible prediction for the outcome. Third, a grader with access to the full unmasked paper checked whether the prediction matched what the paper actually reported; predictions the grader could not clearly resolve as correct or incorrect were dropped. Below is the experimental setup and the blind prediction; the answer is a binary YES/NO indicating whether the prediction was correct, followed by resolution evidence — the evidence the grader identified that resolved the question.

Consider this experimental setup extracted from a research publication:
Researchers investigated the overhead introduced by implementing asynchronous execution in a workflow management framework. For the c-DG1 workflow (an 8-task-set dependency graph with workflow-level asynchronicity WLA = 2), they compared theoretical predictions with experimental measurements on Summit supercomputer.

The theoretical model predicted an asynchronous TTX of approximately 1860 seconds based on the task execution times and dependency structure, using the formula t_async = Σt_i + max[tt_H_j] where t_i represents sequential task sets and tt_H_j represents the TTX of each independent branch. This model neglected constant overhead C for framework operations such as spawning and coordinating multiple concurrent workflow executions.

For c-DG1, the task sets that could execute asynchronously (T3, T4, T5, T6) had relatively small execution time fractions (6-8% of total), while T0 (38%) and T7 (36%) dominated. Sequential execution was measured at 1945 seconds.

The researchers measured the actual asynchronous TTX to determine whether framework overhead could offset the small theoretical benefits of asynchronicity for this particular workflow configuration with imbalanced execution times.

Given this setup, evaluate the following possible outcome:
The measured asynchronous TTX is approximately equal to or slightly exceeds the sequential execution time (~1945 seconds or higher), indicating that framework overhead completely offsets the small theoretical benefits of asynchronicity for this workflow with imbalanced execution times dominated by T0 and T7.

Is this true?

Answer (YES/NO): YES